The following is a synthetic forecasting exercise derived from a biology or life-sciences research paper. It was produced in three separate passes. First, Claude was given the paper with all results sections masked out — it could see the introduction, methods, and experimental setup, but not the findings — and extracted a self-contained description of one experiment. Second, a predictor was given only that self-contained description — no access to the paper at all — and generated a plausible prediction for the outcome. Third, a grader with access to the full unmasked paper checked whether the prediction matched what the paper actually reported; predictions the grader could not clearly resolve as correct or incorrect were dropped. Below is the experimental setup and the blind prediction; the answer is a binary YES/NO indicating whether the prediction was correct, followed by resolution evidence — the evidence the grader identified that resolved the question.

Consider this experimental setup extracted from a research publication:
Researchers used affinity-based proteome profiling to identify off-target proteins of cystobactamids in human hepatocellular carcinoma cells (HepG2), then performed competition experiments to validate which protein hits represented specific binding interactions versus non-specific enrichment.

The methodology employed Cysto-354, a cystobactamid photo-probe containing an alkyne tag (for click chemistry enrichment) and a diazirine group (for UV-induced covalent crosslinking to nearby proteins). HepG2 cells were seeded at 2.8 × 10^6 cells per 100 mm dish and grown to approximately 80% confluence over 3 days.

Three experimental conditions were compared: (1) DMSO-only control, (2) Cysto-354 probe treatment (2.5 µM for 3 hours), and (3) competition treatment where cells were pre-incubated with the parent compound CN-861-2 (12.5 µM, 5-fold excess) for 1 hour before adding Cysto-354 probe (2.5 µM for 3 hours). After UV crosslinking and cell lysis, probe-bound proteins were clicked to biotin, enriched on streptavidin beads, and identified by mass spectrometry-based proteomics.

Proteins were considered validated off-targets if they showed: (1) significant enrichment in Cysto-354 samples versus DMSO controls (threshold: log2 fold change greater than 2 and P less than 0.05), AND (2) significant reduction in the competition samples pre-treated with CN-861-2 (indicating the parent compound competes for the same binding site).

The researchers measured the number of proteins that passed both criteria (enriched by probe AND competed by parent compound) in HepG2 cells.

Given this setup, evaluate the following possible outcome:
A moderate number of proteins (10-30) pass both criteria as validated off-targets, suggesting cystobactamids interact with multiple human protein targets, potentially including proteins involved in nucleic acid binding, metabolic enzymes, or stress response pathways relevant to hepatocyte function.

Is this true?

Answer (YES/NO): NO